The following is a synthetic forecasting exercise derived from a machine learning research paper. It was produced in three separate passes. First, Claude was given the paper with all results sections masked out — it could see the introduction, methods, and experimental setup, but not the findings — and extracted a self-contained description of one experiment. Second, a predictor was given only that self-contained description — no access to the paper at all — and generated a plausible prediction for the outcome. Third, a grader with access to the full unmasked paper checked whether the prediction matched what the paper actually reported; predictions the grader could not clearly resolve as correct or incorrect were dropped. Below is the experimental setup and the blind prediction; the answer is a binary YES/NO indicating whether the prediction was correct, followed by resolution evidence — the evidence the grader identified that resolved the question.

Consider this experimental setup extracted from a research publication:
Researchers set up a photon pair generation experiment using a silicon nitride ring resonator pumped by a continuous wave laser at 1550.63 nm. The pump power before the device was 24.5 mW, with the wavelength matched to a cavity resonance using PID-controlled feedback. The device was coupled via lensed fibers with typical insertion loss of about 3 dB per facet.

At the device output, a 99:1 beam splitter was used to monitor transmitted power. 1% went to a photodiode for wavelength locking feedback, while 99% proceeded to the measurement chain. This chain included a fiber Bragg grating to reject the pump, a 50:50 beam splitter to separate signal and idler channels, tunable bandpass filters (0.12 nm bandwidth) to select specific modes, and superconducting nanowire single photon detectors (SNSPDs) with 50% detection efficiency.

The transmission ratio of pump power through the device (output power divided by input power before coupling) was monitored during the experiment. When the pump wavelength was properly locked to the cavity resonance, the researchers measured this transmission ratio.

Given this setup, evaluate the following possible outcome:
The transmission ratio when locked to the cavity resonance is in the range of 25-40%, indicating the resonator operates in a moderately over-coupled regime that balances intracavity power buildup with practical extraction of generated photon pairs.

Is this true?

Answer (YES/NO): NO